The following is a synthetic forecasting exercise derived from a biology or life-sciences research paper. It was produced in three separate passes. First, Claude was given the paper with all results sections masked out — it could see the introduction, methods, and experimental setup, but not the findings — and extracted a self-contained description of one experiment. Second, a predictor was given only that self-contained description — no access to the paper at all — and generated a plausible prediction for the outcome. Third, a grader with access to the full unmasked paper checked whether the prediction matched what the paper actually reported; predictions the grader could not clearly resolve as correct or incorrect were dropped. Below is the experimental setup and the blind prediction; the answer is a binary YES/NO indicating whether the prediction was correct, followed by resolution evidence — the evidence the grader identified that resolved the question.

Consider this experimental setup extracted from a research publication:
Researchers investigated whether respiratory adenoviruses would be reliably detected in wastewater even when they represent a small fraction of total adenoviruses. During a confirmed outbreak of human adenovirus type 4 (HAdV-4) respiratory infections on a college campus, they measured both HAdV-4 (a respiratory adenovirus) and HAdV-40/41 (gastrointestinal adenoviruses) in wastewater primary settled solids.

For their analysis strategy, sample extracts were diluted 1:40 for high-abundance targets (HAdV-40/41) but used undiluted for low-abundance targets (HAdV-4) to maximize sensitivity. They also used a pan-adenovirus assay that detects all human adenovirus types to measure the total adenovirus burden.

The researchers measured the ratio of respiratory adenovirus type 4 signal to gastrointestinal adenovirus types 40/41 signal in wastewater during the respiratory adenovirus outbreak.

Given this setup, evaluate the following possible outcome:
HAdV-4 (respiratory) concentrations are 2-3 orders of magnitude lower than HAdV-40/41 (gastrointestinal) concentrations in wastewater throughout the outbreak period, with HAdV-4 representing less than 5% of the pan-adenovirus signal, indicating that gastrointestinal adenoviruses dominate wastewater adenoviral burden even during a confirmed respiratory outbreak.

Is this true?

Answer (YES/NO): NO